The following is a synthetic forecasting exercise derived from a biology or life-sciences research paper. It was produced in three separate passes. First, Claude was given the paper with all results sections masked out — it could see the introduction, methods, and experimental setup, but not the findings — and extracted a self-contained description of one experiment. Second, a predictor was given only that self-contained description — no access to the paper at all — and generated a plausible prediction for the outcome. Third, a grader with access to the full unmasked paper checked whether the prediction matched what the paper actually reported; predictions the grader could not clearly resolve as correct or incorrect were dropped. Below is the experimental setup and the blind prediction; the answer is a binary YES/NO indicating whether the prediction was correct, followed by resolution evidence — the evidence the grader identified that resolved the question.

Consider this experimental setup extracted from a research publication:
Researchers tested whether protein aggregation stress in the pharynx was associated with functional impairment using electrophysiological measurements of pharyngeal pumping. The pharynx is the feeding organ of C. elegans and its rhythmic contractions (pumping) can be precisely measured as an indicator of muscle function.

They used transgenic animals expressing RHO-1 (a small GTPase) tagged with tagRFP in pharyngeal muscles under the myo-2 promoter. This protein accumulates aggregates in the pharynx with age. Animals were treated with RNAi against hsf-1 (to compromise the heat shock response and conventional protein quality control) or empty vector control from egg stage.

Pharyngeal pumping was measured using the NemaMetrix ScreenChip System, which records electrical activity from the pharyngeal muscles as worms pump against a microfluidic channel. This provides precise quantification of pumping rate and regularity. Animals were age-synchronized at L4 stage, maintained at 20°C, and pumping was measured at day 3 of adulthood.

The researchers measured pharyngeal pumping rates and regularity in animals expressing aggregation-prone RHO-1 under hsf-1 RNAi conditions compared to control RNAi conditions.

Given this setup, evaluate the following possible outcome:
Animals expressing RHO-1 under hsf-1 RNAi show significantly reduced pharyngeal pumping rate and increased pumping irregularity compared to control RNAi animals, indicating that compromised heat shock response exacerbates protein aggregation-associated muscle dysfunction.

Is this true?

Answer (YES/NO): NO